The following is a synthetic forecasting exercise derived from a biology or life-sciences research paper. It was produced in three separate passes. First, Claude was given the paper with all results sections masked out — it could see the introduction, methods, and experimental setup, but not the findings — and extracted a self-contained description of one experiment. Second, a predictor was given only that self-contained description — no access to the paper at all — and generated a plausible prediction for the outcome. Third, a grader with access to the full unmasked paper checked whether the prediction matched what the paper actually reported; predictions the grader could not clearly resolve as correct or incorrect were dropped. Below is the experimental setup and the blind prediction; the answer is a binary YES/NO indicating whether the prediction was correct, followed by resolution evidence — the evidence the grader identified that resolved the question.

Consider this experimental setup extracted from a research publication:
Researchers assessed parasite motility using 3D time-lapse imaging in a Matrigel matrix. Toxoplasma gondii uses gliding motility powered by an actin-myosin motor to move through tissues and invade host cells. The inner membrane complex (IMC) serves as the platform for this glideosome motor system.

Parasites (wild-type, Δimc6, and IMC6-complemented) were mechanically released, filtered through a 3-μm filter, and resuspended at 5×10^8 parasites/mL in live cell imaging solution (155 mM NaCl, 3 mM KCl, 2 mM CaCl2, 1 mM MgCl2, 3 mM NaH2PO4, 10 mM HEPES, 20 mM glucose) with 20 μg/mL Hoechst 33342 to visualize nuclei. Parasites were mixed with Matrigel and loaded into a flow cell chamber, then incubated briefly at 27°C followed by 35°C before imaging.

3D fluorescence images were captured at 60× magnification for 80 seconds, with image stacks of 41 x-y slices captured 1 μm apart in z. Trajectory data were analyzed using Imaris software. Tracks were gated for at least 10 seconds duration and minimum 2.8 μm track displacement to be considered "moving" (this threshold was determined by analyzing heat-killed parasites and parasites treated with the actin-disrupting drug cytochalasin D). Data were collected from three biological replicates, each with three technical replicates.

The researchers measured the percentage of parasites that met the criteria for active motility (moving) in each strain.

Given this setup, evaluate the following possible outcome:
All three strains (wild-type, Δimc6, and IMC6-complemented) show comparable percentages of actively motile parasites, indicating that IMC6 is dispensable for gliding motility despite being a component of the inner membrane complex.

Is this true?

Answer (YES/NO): YES